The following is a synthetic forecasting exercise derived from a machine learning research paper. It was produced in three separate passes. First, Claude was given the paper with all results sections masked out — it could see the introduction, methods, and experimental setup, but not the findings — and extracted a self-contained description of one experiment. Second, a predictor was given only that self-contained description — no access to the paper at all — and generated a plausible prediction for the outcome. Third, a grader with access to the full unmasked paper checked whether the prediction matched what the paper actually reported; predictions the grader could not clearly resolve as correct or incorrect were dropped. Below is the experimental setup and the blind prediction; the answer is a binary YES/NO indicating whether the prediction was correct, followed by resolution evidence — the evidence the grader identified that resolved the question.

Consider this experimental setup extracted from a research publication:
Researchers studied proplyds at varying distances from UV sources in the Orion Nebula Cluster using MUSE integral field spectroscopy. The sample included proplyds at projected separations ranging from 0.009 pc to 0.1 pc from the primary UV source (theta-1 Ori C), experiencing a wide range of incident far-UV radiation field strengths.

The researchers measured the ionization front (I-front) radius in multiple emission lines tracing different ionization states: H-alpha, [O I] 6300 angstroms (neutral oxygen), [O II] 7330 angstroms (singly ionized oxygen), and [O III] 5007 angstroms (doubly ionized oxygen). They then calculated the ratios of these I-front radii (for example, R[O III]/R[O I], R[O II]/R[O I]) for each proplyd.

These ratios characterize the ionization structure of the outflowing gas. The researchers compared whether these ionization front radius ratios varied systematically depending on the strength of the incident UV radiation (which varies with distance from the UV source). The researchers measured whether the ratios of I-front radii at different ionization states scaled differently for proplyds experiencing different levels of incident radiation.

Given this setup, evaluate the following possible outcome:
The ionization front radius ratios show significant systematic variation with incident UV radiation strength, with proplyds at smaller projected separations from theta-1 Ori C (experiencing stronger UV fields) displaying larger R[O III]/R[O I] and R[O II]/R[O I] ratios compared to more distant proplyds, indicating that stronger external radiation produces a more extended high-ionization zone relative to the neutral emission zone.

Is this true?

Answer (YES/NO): NO